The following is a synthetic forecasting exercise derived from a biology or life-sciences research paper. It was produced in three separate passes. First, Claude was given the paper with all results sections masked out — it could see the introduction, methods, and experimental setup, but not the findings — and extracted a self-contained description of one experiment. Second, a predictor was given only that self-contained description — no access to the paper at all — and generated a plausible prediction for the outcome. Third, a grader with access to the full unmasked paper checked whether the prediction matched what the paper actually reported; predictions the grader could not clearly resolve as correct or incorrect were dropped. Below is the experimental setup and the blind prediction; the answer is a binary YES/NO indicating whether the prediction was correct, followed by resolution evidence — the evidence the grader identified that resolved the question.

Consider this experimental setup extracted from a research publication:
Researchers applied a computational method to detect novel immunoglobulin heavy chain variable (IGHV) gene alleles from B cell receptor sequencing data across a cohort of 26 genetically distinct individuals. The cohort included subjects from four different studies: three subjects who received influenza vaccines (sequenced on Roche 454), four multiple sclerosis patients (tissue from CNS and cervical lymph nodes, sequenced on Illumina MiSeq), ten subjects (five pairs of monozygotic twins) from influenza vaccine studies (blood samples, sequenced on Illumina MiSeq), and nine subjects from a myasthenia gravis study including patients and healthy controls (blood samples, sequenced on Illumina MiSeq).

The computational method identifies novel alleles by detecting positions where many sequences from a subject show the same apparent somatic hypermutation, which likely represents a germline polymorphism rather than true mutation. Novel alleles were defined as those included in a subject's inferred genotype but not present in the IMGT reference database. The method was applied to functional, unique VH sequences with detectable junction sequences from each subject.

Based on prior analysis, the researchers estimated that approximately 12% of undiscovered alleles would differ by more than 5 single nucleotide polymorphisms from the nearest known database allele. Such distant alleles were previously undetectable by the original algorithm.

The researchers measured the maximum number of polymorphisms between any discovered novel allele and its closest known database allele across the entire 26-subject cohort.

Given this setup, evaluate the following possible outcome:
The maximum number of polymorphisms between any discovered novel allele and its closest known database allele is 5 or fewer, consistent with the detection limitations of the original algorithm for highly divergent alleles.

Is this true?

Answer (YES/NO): NO